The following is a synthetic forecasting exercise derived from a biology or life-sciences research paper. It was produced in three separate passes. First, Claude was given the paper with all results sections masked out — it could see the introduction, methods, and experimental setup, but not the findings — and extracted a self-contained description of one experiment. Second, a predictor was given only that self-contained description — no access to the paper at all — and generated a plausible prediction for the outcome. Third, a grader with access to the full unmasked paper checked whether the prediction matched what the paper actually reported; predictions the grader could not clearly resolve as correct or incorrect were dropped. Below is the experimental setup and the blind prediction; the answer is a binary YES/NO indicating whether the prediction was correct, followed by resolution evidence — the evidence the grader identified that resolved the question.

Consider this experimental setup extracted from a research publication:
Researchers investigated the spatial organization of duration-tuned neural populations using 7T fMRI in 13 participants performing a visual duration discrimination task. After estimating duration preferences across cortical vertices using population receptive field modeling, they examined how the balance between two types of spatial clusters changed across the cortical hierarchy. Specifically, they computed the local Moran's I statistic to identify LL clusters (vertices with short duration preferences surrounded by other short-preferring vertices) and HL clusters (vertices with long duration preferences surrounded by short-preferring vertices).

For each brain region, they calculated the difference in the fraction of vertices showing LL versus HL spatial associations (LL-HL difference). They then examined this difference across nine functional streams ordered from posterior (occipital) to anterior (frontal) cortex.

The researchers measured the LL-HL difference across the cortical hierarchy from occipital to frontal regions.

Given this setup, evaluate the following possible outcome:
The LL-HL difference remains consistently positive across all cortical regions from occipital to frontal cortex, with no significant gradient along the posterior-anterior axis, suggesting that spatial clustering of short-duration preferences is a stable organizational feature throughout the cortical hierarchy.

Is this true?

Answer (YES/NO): NO